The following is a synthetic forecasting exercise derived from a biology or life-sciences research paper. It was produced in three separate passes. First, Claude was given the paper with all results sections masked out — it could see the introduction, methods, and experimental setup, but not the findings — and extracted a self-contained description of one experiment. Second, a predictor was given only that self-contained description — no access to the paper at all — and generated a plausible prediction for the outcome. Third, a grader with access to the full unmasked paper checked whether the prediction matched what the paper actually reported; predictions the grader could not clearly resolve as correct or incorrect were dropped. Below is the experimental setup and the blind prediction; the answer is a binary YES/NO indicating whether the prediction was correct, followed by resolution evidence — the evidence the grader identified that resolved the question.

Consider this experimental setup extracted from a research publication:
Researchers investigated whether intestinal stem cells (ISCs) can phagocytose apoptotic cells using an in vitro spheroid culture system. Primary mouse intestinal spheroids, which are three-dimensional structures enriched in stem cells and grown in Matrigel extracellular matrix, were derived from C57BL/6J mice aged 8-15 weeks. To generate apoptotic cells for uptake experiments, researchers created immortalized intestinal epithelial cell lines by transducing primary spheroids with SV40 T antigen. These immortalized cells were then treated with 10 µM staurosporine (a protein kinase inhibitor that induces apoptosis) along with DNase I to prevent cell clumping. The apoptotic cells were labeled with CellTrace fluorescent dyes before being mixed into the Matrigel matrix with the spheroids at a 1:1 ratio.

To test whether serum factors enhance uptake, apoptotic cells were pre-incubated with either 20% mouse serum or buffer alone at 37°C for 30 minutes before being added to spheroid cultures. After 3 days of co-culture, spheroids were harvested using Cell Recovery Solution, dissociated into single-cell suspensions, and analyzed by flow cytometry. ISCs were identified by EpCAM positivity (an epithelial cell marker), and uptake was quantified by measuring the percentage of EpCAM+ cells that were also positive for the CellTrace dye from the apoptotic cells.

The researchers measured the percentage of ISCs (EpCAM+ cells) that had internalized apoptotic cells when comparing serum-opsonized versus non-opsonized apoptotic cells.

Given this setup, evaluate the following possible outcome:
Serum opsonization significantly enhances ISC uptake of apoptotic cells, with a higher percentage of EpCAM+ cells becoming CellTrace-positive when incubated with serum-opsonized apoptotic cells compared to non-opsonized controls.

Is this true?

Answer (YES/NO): YES